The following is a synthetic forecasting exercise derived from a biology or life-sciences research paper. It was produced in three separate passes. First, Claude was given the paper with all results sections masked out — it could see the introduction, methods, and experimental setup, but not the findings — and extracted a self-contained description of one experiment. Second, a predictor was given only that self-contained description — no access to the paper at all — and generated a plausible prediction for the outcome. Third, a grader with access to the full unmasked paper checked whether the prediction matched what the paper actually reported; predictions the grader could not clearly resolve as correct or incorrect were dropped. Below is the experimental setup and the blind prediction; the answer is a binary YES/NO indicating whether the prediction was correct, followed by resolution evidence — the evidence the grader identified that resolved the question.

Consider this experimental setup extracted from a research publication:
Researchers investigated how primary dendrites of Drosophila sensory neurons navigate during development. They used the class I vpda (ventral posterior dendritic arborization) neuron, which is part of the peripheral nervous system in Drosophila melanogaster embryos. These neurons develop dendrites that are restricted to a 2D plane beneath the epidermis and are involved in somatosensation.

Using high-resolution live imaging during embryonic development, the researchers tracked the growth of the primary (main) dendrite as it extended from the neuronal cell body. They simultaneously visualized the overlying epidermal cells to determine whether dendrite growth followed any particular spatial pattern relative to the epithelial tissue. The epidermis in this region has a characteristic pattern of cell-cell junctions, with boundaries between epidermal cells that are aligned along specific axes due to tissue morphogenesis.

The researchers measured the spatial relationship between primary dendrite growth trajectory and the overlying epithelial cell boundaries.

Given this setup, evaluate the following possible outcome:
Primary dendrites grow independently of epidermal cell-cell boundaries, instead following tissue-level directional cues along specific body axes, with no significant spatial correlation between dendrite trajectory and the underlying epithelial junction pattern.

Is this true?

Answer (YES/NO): NO